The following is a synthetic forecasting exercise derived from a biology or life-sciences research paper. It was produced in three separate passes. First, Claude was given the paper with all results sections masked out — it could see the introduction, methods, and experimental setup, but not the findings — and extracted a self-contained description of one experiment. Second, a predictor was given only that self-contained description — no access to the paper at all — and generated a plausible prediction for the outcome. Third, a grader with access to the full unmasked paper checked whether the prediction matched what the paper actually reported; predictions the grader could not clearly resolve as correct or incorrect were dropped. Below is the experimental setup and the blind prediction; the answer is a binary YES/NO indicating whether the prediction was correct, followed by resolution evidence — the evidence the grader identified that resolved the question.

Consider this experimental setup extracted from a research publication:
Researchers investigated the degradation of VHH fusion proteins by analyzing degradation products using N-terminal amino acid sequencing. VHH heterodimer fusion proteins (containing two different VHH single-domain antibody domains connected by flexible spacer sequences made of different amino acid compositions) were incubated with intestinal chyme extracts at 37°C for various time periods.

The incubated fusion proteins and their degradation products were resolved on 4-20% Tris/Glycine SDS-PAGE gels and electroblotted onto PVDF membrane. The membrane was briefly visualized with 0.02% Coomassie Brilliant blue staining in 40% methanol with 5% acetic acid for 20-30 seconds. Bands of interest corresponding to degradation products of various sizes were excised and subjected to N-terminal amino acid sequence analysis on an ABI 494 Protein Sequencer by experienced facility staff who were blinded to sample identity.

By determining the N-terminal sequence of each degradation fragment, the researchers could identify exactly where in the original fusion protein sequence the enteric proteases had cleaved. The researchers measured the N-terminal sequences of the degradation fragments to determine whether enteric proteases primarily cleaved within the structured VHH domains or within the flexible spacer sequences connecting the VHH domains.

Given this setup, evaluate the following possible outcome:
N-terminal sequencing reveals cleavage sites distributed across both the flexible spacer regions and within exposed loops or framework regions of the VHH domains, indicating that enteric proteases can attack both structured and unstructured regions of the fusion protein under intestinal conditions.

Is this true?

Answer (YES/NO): NO